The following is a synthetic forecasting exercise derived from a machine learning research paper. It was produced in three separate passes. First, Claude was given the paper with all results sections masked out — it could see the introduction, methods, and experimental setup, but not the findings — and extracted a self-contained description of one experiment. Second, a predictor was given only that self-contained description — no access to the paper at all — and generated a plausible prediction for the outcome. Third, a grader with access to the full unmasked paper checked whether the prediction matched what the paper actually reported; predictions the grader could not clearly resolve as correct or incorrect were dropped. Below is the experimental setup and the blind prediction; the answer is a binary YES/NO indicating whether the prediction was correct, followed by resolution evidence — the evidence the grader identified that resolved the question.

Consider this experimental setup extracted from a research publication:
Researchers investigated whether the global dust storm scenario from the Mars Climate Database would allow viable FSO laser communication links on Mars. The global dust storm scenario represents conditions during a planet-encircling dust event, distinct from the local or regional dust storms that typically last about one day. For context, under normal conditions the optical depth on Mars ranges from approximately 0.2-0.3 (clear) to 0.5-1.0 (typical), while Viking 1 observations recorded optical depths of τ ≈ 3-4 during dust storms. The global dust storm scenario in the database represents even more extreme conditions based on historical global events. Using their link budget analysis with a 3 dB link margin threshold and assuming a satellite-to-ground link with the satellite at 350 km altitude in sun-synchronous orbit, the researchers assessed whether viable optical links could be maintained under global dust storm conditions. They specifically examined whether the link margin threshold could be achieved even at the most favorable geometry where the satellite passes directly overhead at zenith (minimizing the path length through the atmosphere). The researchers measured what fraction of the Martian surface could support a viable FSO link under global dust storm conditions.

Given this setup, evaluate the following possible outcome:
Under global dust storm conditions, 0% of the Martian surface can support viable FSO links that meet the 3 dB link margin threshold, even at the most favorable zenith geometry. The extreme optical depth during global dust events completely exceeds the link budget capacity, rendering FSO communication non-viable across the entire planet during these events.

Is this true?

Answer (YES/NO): NO